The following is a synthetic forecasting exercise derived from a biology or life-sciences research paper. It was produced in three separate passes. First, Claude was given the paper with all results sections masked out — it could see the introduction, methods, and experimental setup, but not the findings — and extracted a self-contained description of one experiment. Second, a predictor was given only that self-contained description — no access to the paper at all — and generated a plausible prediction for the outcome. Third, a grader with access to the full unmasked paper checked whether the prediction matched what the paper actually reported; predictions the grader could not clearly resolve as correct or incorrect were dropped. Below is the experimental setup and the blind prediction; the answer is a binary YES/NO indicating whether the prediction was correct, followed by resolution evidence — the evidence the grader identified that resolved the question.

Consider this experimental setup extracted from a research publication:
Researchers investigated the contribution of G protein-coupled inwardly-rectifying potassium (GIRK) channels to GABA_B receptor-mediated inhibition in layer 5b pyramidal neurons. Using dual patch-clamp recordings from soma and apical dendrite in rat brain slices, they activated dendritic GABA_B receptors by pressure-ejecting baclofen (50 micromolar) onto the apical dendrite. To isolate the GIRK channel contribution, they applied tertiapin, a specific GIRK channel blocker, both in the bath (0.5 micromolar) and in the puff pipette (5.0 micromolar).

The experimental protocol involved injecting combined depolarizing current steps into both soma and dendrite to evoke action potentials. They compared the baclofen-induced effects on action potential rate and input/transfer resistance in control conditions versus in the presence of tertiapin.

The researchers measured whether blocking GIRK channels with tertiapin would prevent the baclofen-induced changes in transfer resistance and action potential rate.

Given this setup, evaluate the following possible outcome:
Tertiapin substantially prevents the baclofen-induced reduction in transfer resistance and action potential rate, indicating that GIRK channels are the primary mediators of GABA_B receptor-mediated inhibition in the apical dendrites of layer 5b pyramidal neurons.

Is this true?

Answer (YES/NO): NO